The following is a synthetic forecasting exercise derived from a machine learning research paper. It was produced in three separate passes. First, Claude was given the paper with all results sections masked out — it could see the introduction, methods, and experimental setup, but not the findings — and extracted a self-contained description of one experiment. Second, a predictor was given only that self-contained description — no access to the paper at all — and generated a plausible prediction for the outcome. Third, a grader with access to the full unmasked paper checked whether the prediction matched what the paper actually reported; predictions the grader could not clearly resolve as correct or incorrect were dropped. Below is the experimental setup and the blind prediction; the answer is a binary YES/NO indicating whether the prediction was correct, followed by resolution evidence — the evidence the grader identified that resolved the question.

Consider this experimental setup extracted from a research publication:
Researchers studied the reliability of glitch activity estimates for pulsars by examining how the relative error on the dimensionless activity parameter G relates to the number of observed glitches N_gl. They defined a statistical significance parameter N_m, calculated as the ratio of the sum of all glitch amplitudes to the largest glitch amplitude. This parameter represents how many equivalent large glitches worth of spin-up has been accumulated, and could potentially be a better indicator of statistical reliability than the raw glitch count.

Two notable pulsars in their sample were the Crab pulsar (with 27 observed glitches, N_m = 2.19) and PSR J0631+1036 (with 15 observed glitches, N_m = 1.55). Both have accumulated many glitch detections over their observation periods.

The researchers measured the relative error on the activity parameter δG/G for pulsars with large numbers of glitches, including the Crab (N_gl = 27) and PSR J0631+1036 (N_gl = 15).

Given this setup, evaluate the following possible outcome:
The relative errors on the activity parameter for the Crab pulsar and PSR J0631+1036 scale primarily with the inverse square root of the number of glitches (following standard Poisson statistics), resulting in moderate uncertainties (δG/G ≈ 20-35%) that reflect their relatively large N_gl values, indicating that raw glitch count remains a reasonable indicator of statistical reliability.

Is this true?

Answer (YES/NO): NO